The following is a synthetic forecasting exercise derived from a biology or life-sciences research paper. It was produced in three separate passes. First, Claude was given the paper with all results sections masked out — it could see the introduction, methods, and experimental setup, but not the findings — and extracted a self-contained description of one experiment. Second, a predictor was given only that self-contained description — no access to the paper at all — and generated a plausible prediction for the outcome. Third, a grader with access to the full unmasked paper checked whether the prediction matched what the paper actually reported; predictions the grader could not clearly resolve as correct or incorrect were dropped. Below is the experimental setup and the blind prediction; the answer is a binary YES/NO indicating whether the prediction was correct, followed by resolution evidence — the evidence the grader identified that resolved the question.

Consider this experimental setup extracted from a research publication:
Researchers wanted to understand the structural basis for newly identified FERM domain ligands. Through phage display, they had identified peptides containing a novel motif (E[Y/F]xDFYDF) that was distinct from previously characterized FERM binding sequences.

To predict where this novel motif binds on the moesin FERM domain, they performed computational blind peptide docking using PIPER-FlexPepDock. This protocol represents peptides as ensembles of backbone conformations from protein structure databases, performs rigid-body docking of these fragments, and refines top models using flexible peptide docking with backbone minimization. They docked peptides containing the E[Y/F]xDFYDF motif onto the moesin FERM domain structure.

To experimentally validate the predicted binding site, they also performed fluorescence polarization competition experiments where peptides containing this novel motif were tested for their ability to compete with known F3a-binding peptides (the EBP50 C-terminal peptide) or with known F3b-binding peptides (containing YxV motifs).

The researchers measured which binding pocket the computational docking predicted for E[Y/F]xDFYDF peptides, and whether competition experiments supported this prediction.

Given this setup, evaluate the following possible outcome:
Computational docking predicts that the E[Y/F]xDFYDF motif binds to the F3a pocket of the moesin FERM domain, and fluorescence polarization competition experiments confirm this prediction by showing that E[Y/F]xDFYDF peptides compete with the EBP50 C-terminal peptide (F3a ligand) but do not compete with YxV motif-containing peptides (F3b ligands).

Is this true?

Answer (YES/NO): NO